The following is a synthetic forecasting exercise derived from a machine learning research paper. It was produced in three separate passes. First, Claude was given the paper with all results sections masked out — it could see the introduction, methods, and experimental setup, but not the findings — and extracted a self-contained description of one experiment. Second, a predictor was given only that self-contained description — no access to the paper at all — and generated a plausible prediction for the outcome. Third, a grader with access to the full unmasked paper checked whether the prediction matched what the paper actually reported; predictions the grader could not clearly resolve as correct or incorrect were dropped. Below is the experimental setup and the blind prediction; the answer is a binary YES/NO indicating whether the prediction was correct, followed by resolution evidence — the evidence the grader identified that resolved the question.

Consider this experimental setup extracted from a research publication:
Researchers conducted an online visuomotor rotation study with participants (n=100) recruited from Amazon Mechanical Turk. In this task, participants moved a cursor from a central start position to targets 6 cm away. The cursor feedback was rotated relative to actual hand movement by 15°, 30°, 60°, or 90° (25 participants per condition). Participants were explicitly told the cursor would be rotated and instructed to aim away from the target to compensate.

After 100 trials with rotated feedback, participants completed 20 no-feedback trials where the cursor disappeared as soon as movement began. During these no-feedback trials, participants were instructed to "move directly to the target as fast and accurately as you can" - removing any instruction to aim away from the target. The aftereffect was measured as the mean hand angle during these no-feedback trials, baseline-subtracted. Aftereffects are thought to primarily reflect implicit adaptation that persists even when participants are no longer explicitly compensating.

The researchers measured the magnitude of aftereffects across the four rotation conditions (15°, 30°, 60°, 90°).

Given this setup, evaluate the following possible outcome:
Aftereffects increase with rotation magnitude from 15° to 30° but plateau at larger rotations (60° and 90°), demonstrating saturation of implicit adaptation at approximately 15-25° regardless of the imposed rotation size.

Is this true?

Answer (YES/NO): NO